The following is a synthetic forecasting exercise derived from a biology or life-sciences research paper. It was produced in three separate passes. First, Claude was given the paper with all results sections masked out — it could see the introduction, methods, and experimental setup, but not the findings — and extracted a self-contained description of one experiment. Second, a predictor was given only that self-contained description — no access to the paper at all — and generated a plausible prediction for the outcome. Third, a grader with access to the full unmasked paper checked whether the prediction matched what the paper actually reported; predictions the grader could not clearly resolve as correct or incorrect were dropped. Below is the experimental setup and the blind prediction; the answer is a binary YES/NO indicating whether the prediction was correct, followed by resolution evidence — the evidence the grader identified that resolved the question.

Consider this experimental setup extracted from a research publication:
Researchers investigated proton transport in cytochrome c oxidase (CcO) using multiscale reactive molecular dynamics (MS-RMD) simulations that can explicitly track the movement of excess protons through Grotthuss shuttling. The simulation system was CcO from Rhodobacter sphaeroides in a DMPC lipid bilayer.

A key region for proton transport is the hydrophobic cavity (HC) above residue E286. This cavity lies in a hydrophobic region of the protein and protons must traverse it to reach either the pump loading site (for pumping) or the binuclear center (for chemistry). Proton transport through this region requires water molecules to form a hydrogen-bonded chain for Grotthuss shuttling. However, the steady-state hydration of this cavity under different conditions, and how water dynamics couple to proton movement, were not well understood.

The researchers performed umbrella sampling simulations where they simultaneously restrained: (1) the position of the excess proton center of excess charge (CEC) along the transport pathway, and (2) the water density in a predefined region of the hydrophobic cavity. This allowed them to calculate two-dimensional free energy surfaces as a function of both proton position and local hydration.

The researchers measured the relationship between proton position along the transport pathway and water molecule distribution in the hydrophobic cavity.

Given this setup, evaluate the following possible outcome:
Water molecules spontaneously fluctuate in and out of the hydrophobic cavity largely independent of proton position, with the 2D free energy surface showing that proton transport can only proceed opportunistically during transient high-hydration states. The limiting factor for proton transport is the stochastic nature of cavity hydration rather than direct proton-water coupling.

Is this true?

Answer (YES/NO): NO